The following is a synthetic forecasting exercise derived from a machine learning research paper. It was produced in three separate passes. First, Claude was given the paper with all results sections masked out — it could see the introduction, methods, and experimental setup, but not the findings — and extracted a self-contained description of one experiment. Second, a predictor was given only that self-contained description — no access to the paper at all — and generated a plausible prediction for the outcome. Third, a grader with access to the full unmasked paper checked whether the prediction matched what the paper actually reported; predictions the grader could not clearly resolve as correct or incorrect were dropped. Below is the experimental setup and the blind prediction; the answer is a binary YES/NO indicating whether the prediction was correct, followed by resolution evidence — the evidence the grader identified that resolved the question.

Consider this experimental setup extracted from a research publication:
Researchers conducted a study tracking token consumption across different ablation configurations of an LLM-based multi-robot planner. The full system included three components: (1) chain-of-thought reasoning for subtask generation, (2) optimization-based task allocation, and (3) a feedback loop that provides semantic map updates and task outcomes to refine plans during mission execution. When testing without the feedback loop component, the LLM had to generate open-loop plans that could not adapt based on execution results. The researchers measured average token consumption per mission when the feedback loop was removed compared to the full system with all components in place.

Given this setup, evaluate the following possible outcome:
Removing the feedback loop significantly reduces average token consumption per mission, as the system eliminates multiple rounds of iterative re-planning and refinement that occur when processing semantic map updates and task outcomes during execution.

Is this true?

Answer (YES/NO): NO